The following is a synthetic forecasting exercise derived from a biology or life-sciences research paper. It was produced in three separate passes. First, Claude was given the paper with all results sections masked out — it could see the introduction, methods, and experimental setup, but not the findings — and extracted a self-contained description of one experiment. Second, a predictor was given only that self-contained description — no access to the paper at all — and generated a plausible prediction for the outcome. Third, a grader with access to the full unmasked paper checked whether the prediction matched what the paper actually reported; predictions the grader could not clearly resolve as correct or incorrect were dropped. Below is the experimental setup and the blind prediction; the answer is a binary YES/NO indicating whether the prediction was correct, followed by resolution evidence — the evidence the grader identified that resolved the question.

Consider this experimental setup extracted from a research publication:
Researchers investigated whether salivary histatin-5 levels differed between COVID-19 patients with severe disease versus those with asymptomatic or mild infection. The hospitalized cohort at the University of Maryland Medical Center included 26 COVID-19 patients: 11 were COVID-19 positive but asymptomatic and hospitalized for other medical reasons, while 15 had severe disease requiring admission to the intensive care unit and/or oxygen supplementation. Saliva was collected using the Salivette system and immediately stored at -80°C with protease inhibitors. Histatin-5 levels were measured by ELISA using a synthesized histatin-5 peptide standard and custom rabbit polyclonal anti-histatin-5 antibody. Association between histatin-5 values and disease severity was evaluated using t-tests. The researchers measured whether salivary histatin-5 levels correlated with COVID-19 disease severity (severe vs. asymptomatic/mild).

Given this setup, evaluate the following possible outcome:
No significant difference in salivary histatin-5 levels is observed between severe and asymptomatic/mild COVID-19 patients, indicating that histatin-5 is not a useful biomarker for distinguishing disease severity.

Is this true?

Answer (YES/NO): YES